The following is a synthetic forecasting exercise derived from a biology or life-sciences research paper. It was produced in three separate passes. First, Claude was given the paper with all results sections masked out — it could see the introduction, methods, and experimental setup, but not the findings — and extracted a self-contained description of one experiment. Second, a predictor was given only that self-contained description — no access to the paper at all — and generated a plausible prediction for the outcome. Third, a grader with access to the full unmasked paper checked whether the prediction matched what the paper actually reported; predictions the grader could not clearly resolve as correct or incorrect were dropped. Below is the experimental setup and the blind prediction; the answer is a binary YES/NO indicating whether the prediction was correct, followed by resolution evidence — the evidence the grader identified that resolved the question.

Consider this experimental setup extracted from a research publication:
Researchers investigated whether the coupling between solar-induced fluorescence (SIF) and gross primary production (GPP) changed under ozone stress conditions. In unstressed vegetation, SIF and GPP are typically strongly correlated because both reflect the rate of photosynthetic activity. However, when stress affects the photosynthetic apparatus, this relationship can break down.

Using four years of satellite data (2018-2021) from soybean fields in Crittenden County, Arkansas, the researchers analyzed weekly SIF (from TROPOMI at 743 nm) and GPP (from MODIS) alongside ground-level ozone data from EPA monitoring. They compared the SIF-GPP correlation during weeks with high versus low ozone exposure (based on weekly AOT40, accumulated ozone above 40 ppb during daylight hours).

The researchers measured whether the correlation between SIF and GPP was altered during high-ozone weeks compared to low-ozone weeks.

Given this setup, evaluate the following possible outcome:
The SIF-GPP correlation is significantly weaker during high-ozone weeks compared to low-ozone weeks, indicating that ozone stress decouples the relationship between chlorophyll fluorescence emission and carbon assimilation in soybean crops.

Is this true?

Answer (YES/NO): NO